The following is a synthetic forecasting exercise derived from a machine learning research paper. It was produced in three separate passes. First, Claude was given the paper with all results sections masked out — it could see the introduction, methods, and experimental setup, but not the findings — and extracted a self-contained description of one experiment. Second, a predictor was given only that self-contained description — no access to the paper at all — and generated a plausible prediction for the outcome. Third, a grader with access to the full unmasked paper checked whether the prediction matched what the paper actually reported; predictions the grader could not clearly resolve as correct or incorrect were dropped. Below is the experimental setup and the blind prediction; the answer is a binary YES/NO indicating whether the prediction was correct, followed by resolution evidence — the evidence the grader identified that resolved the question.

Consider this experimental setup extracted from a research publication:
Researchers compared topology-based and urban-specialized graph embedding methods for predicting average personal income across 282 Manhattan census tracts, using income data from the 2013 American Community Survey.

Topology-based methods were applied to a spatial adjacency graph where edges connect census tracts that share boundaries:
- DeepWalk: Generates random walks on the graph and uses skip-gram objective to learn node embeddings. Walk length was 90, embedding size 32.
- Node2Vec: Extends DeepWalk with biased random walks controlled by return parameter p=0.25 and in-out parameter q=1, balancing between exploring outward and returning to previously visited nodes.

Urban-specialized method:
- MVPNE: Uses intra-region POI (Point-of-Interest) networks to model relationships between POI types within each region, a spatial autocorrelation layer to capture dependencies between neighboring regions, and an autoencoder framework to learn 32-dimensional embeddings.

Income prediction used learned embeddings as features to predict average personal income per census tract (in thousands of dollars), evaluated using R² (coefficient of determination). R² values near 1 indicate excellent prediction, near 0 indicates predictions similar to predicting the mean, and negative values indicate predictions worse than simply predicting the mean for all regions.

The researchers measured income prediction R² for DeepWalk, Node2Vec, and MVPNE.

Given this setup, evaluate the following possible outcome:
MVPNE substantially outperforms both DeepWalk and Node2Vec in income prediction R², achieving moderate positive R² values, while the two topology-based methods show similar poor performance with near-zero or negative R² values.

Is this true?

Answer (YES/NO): NO